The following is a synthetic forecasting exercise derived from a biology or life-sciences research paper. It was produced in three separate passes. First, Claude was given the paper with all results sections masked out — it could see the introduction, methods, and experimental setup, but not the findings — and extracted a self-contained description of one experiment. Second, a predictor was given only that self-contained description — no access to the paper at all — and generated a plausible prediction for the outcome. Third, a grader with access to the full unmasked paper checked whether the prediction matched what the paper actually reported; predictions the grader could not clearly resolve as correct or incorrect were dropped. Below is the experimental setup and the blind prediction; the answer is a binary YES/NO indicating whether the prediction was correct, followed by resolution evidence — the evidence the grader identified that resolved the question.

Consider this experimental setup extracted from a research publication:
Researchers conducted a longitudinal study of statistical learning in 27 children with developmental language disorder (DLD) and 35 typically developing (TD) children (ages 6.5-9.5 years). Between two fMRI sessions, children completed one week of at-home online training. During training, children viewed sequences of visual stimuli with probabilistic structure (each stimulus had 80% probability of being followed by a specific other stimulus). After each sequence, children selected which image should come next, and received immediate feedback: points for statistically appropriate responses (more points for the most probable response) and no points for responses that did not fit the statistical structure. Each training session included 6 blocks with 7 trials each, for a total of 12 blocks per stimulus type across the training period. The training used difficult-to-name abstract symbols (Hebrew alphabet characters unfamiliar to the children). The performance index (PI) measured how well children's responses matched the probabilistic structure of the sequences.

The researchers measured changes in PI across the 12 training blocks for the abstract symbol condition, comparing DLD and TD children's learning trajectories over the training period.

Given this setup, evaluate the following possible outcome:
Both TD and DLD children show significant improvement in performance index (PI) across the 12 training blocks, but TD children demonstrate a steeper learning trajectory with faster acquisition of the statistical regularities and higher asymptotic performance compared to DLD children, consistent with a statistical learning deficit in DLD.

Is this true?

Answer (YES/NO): NO